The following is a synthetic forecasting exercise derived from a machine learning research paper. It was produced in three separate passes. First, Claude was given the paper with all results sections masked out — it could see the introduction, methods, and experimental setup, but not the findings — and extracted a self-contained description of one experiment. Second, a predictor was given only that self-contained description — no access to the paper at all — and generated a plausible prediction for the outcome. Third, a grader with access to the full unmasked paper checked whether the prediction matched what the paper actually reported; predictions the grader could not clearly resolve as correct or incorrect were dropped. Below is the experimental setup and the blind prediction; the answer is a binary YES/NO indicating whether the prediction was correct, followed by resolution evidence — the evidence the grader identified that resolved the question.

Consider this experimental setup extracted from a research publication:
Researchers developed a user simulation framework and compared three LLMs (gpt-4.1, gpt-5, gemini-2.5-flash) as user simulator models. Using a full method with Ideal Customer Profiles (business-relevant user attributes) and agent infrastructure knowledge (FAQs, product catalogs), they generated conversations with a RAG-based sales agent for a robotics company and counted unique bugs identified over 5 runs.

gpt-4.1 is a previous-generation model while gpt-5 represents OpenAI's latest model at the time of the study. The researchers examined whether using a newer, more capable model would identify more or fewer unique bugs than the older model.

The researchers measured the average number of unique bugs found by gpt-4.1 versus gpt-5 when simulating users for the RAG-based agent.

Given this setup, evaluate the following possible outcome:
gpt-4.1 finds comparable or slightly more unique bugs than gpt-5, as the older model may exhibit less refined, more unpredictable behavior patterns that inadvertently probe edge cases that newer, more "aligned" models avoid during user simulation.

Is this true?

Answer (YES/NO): NO